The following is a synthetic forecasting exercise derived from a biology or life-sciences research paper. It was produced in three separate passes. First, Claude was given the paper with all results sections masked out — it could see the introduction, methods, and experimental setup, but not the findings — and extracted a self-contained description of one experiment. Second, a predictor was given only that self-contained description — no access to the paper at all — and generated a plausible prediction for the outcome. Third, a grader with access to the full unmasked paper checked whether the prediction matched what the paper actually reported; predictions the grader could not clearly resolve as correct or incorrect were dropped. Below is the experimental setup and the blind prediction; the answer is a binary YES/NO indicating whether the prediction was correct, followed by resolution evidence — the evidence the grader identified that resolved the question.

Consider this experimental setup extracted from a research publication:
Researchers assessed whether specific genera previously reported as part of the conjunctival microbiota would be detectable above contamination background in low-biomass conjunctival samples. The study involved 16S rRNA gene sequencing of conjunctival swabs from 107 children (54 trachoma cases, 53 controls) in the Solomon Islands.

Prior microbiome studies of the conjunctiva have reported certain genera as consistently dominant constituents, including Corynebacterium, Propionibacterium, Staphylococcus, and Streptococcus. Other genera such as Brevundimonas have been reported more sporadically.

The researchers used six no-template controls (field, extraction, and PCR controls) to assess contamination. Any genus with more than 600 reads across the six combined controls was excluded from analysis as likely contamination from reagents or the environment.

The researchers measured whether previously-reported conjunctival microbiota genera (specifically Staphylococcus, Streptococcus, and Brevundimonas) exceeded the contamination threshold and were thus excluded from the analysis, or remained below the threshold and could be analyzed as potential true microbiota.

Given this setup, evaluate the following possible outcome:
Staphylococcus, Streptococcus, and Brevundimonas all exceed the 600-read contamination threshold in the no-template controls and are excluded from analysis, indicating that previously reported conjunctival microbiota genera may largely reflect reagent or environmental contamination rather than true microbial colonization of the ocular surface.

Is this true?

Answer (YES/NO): YES